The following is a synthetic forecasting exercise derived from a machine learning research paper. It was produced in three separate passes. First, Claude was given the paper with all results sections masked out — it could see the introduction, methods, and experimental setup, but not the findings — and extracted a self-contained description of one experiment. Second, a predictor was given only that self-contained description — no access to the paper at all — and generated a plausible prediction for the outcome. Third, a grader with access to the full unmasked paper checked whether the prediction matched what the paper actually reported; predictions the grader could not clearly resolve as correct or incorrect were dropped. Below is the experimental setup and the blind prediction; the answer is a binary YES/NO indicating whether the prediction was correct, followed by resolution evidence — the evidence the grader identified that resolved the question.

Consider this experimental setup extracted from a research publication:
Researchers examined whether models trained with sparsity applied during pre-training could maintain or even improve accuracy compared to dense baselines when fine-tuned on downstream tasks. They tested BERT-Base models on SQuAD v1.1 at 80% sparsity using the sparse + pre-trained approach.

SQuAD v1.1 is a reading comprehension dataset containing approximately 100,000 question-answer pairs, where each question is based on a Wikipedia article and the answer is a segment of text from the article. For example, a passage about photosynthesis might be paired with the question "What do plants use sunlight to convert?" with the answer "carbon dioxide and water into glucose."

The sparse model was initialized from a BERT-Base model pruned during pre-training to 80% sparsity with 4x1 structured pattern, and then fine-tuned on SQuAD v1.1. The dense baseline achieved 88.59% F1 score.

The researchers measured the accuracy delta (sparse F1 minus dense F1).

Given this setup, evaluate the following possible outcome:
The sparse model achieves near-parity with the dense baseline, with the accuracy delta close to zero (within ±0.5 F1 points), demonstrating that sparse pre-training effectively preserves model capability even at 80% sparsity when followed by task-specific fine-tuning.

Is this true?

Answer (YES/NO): YES